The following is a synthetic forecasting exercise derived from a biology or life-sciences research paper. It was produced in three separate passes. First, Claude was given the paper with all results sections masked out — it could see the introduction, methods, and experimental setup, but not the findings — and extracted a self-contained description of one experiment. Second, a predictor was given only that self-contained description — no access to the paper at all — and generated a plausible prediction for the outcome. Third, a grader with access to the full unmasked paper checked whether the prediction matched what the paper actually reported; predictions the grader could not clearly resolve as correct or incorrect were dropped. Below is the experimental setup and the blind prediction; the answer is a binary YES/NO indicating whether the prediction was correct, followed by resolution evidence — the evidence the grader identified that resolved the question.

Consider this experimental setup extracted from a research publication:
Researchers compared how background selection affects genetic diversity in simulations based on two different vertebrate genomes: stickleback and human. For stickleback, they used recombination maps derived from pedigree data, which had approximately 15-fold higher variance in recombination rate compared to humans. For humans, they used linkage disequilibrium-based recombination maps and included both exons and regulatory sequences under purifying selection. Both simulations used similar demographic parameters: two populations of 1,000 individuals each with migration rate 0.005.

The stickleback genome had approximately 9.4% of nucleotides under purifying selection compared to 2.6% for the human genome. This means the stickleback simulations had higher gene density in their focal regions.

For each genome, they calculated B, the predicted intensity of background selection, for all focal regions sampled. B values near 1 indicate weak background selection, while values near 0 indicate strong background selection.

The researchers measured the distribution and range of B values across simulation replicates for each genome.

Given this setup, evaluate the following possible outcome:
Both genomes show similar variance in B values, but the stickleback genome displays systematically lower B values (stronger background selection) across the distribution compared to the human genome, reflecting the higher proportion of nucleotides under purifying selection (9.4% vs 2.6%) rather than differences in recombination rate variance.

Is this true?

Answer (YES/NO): NO